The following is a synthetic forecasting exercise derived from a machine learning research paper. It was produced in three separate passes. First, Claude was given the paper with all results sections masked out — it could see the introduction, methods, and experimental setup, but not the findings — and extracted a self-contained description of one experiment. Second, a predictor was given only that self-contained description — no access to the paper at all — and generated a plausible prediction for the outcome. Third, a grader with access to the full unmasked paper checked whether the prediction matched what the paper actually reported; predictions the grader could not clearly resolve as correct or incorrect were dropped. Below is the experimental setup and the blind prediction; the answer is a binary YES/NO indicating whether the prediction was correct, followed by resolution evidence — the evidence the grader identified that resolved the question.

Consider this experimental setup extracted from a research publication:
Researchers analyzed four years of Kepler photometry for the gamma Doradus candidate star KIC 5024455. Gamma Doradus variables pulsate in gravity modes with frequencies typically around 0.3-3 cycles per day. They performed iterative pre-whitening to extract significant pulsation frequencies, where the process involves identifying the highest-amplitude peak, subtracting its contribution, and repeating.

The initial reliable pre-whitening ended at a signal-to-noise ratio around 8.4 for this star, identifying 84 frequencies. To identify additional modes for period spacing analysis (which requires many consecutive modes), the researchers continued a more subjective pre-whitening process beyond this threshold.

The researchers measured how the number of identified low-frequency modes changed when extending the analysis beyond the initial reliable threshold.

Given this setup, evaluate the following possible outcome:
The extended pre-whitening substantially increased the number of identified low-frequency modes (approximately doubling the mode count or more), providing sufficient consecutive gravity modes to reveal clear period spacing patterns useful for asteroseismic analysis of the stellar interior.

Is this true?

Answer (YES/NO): NO